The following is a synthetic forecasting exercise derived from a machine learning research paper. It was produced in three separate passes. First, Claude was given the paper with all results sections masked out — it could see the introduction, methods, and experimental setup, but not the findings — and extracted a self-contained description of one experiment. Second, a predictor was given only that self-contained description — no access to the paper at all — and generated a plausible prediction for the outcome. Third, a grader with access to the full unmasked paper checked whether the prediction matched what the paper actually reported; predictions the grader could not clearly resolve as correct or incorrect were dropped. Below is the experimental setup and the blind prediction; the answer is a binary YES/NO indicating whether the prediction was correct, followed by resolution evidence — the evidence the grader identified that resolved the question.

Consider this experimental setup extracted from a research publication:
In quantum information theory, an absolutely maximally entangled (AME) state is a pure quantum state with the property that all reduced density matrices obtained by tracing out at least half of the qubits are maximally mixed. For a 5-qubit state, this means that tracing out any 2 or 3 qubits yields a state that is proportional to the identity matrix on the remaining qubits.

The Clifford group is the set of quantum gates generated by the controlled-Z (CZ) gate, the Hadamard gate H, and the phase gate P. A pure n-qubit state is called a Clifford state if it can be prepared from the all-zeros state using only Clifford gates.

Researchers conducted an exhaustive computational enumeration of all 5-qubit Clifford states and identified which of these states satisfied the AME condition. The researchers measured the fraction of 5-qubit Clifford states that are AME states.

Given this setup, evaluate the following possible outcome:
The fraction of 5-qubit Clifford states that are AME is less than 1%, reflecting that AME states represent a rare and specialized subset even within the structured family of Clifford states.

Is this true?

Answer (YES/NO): NO